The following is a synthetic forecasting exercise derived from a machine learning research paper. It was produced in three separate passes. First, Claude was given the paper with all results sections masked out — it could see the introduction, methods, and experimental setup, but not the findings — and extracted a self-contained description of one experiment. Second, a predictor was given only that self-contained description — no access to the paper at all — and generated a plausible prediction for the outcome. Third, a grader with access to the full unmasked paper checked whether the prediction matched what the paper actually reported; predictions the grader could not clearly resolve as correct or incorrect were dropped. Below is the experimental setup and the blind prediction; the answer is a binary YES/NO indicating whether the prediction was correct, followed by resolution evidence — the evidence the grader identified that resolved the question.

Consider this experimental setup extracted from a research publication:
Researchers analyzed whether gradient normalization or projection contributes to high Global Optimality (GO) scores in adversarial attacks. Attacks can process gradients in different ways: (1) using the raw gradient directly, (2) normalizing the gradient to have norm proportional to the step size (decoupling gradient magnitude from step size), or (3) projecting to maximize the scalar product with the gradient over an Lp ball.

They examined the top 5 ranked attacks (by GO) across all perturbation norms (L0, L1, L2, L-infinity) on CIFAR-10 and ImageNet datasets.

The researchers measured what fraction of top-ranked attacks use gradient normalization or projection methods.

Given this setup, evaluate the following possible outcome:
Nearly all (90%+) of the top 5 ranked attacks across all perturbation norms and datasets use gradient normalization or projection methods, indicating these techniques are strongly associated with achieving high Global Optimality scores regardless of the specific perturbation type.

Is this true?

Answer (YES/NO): YES